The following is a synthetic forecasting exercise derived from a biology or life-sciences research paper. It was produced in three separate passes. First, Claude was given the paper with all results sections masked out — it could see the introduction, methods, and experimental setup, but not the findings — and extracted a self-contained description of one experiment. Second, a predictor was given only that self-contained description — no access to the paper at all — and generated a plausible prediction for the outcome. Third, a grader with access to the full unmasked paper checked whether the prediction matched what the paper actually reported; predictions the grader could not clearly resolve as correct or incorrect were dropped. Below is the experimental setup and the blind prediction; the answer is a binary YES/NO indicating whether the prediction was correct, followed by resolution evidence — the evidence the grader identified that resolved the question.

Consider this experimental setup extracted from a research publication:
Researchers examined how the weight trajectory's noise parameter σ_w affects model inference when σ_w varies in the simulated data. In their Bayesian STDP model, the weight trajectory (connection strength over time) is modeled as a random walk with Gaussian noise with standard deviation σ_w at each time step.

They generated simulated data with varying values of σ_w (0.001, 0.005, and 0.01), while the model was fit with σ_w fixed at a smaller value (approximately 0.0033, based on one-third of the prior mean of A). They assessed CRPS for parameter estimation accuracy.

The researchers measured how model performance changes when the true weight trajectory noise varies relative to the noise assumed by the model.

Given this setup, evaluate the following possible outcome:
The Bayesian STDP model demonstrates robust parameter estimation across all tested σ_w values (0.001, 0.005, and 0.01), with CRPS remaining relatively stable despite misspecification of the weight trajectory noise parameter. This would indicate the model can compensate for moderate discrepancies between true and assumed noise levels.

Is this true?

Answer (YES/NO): NO